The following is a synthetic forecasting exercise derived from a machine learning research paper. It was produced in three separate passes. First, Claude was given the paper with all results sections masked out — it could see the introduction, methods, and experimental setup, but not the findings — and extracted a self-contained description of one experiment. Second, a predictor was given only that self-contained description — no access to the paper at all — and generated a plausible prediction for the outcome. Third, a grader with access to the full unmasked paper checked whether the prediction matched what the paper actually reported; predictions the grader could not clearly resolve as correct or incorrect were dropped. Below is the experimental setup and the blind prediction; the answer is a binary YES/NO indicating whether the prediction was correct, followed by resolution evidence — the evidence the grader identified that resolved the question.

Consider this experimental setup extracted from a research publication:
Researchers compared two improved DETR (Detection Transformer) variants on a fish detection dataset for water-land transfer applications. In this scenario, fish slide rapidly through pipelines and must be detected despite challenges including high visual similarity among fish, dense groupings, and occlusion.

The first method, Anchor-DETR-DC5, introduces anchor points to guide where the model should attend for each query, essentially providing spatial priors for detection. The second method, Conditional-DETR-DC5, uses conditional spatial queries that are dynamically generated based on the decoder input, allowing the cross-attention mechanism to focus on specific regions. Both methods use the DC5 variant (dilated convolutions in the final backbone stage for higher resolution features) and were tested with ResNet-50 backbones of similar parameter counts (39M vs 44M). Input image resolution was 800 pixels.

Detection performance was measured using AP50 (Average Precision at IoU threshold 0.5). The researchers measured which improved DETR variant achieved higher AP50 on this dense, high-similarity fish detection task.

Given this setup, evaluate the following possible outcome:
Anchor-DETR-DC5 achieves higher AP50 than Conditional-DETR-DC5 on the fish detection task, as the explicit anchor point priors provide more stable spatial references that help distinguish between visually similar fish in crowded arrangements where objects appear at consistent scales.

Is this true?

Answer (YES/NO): NO